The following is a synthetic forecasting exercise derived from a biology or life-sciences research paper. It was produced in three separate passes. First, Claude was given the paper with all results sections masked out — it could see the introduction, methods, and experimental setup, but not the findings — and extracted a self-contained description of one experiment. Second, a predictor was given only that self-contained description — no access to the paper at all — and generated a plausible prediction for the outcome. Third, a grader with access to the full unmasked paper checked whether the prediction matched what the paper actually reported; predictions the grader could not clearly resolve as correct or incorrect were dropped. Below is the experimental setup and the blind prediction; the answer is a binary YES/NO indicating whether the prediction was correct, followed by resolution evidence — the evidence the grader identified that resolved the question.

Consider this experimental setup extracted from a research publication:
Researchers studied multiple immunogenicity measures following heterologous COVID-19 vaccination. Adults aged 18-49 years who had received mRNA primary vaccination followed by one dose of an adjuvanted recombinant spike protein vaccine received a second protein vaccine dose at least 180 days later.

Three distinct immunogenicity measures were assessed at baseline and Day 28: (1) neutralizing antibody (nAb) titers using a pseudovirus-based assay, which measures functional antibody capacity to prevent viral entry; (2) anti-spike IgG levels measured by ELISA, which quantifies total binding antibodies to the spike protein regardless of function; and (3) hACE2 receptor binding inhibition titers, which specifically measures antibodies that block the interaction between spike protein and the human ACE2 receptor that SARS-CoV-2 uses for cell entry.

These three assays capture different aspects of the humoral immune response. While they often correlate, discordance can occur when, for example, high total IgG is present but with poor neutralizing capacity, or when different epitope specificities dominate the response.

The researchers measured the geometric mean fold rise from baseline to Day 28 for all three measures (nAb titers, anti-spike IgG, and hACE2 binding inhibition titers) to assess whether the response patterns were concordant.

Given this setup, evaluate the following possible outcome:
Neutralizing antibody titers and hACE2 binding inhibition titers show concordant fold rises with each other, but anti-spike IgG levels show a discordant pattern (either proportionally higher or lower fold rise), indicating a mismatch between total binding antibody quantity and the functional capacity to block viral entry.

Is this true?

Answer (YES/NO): NO